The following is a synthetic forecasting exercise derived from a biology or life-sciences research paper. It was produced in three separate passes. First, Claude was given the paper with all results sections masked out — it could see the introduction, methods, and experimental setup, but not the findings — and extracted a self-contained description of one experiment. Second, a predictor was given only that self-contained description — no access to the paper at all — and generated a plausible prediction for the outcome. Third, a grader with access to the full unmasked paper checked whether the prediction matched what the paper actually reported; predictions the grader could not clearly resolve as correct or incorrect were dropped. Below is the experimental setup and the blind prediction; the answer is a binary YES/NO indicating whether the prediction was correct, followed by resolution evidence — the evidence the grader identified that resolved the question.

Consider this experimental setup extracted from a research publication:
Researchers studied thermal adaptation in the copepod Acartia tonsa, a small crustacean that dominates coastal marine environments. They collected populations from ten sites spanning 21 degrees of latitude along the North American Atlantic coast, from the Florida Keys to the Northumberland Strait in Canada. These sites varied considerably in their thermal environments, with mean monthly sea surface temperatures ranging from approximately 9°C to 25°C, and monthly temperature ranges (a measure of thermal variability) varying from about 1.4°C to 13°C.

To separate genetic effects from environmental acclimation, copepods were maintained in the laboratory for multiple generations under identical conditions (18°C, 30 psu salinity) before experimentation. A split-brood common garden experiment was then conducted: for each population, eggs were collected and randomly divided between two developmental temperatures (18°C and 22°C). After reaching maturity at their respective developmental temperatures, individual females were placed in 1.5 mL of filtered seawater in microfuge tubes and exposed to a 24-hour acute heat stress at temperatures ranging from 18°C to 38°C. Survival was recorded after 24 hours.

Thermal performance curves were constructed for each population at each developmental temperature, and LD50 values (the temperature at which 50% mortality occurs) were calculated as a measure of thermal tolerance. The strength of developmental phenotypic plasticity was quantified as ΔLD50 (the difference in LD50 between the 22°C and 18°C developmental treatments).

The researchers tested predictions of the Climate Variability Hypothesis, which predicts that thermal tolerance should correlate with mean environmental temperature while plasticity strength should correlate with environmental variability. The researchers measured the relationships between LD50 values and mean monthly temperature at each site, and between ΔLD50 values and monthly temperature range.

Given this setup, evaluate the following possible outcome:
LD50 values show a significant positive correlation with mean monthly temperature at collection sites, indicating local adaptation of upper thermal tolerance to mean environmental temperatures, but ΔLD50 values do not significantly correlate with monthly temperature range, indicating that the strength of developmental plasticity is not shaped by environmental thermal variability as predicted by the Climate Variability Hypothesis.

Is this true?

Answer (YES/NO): NO